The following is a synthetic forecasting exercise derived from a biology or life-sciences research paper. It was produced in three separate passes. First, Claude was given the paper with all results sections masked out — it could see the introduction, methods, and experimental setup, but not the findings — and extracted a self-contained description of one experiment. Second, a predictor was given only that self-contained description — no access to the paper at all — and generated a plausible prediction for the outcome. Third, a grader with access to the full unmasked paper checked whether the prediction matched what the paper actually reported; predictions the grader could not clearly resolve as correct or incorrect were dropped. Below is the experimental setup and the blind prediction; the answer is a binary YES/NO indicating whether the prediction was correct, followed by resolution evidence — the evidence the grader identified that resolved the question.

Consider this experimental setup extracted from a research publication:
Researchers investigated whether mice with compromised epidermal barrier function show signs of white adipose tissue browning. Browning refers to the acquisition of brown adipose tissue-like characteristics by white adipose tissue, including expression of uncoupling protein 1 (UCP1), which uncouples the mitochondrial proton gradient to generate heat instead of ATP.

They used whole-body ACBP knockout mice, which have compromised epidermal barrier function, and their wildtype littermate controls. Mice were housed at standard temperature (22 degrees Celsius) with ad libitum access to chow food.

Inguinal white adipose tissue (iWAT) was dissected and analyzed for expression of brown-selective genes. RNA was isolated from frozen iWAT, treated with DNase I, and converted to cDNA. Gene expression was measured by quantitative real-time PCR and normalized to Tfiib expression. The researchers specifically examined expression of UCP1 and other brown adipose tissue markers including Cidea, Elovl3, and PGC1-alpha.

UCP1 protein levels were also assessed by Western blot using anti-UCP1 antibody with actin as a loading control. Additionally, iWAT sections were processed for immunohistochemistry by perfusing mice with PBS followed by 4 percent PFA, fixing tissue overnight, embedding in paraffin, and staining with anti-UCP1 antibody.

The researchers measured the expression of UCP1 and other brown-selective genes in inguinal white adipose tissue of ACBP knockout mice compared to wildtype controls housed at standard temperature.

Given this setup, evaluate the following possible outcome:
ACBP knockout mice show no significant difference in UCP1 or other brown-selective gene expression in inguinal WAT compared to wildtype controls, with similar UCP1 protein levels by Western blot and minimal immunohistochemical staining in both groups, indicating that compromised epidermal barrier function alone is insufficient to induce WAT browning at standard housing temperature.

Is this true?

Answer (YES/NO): NO